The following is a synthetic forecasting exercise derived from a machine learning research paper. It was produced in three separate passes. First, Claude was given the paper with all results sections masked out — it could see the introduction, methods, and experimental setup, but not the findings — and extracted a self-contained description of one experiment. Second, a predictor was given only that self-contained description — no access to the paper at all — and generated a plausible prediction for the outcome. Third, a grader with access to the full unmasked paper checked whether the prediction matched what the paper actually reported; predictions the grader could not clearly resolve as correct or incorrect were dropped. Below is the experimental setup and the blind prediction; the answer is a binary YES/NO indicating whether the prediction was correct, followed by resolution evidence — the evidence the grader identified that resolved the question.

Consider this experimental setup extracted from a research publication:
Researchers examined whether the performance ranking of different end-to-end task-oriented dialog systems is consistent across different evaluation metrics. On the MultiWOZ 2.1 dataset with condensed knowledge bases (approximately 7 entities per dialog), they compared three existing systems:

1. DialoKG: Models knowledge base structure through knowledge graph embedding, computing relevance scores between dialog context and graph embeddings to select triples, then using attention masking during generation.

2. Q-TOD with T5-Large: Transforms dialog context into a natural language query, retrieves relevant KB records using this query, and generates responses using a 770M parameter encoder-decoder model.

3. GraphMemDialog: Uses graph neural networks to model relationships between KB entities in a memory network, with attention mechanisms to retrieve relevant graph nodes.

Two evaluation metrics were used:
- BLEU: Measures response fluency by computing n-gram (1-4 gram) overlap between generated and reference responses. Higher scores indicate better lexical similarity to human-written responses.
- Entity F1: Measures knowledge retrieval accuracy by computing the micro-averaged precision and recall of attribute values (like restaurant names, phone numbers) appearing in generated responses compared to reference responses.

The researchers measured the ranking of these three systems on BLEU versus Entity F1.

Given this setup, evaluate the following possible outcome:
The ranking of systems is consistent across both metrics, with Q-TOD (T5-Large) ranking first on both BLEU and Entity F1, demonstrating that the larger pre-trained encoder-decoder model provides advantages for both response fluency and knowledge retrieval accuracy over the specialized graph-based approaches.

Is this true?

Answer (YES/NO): NO